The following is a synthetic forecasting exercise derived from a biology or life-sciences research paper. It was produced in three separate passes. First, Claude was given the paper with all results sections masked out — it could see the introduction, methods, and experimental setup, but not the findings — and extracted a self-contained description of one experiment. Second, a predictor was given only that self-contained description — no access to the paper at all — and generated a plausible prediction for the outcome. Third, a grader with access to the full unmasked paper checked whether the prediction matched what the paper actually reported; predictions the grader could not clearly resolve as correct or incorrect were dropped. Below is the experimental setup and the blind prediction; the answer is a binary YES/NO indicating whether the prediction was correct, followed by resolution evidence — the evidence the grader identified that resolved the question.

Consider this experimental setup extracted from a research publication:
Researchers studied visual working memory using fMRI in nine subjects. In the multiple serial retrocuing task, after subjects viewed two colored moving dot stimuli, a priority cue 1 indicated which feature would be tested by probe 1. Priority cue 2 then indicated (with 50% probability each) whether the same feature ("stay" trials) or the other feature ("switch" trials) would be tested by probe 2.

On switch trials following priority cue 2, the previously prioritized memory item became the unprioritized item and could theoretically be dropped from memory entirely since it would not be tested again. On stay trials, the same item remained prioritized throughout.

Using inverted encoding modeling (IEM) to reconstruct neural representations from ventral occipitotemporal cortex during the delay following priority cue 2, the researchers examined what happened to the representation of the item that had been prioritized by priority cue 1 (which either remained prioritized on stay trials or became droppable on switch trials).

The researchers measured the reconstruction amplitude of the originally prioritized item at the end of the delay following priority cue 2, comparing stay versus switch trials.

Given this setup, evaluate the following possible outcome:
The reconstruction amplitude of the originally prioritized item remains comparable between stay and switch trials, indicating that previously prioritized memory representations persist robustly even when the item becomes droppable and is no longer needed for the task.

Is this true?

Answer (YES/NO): NO